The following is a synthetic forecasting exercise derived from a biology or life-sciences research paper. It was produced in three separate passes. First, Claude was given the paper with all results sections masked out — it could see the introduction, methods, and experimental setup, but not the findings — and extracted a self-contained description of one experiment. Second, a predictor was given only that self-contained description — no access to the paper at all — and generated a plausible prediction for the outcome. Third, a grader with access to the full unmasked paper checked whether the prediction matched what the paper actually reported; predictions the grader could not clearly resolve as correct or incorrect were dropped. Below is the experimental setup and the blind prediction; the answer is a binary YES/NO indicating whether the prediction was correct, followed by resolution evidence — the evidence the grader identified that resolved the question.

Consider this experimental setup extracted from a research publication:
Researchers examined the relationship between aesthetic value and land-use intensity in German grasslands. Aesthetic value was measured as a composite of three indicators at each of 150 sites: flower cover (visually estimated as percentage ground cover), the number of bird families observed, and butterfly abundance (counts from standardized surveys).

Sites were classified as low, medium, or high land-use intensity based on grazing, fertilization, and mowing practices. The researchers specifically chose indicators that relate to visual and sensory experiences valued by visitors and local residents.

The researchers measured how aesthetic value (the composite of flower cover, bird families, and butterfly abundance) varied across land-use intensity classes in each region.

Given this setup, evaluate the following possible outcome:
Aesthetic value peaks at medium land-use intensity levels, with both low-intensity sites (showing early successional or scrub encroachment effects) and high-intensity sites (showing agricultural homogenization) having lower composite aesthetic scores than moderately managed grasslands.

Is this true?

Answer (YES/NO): NO